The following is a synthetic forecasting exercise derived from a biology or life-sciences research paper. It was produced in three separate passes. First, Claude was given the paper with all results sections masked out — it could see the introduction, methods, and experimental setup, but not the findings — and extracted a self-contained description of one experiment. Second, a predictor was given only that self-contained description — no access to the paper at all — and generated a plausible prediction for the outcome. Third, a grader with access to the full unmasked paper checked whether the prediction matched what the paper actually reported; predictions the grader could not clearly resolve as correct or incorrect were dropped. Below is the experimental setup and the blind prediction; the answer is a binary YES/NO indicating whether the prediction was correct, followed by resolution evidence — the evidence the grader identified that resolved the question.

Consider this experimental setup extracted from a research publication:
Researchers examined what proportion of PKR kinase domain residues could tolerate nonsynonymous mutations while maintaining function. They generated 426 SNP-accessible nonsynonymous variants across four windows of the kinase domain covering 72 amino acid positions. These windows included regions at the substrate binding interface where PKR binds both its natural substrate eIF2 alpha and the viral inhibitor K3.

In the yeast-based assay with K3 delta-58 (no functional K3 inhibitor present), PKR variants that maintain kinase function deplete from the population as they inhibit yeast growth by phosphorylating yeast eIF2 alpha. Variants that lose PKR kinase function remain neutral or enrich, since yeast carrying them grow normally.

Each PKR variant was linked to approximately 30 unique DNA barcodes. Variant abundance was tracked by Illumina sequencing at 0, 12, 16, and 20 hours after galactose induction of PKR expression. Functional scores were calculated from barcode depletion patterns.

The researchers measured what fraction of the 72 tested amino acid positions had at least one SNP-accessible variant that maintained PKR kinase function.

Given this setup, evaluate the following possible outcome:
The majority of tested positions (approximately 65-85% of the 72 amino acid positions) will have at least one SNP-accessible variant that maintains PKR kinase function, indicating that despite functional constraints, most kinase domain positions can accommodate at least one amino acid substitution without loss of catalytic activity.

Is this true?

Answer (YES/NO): NO